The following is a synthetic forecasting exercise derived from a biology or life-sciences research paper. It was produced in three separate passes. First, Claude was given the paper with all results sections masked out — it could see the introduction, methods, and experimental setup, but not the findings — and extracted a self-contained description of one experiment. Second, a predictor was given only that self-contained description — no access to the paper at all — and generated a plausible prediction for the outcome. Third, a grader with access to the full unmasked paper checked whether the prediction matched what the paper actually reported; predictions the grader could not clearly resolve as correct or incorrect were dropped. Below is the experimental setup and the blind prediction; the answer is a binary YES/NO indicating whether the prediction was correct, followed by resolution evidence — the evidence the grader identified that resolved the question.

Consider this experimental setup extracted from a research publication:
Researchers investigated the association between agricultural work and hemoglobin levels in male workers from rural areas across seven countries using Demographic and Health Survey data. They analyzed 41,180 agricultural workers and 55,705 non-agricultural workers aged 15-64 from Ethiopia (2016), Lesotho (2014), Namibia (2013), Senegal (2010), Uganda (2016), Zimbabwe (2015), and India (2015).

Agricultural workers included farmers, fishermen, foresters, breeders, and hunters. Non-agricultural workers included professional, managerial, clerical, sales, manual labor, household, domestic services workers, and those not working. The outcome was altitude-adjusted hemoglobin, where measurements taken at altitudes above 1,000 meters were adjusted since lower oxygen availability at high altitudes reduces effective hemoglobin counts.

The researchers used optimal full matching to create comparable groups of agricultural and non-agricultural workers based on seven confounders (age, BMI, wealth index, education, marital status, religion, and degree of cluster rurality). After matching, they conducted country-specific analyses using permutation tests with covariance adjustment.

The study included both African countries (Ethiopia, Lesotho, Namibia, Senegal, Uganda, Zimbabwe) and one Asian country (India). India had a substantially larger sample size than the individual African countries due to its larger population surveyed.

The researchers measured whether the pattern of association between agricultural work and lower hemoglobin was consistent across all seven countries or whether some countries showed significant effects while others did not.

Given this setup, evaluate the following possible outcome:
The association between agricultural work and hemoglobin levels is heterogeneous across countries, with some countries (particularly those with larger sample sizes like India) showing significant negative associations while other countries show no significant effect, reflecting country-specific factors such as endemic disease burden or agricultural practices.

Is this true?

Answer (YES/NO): YES